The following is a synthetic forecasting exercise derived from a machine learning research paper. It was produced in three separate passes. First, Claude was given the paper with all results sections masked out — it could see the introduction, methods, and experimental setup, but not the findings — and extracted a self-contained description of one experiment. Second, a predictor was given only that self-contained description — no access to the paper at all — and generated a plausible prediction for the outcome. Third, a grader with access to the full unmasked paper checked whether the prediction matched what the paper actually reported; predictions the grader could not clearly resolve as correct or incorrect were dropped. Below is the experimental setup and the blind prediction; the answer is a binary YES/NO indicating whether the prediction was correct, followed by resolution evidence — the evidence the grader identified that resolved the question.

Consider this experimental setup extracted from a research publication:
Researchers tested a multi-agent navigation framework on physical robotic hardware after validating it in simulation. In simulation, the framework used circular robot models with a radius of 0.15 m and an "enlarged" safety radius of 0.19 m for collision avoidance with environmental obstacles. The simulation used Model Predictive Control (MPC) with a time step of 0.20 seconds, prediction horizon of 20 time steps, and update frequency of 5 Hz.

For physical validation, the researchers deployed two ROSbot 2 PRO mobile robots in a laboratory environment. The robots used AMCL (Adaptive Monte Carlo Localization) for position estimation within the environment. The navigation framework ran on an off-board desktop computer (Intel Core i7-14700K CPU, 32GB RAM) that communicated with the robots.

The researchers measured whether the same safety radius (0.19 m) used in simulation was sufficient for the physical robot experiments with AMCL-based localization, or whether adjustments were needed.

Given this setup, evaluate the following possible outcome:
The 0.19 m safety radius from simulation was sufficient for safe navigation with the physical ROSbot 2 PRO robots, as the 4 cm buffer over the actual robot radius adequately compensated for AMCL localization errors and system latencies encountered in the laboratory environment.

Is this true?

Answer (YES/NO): NO